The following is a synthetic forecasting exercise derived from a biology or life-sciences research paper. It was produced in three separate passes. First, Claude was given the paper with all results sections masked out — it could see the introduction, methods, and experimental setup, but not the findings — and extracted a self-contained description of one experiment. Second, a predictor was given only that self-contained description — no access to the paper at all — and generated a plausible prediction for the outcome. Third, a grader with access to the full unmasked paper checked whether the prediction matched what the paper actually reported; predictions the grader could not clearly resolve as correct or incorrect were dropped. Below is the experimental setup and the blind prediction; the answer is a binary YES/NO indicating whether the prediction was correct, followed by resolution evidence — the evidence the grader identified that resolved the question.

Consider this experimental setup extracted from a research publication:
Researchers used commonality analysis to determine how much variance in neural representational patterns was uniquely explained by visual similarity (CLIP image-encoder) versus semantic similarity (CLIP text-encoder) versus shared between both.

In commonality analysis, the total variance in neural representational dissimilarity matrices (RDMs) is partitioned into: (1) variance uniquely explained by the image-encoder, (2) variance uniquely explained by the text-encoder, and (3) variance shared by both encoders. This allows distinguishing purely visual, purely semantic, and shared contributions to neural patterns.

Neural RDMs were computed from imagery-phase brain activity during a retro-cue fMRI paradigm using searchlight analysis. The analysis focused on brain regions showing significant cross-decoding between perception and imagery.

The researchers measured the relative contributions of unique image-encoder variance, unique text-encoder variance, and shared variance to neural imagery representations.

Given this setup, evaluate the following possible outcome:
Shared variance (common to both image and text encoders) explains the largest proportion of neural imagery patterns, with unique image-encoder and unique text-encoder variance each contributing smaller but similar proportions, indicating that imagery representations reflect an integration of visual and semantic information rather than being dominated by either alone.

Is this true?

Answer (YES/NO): NO